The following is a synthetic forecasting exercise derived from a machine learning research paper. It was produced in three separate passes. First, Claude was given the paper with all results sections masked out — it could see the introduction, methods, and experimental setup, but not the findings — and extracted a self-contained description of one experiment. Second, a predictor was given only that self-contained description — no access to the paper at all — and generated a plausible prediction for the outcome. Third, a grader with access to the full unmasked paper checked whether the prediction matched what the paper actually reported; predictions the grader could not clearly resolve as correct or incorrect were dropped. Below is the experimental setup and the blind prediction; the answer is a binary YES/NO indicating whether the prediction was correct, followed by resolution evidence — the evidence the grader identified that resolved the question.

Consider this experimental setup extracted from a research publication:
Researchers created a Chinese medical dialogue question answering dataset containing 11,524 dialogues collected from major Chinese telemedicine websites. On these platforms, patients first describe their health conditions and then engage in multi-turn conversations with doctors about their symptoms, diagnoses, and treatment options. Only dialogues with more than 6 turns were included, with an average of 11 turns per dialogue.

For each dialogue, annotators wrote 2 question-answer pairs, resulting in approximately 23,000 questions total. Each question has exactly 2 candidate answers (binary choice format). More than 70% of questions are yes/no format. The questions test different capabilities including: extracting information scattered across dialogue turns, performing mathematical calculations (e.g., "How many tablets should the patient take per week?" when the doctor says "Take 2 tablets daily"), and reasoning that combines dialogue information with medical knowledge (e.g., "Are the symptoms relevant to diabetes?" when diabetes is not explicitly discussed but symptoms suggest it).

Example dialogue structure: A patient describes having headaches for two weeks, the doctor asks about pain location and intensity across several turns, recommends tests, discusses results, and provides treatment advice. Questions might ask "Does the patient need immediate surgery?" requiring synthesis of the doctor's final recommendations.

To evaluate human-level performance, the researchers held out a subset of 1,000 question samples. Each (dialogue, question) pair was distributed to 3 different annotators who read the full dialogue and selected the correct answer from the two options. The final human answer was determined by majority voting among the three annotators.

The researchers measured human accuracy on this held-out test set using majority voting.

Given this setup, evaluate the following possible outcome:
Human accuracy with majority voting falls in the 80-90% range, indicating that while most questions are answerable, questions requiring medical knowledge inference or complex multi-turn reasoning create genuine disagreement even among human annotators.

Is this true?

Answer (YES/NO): NO